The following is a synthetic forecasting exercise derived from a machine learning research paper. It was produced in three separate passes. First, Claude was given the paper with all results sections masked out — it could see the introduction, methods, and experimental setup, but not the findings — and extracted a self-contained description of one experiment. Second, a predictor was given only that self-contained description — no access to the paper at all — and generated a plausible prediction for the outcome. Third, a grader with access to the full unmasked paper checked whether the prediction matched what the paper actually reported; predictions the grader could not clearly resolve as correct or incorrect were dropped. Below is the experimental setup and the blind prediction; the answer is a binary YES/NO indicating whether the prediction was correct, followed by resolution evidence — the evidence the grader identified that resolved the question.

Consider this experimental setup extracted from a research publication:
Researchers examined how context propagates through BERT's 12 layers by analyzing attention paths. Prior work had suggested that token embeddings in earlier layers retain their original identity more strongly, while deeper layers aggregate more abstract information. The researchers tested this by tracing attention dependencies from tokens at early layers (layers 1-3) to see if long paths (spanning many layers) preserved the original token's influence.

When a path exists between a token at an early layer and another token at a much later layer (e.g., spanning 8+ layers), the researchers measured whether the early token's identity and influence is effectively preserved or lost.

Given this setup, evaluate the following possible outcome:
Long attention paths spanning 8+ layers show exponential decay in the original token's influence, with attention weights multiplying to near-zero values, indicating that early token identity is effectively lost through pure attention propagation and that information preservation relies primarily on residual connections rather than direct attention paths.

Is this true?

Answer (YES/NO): NO